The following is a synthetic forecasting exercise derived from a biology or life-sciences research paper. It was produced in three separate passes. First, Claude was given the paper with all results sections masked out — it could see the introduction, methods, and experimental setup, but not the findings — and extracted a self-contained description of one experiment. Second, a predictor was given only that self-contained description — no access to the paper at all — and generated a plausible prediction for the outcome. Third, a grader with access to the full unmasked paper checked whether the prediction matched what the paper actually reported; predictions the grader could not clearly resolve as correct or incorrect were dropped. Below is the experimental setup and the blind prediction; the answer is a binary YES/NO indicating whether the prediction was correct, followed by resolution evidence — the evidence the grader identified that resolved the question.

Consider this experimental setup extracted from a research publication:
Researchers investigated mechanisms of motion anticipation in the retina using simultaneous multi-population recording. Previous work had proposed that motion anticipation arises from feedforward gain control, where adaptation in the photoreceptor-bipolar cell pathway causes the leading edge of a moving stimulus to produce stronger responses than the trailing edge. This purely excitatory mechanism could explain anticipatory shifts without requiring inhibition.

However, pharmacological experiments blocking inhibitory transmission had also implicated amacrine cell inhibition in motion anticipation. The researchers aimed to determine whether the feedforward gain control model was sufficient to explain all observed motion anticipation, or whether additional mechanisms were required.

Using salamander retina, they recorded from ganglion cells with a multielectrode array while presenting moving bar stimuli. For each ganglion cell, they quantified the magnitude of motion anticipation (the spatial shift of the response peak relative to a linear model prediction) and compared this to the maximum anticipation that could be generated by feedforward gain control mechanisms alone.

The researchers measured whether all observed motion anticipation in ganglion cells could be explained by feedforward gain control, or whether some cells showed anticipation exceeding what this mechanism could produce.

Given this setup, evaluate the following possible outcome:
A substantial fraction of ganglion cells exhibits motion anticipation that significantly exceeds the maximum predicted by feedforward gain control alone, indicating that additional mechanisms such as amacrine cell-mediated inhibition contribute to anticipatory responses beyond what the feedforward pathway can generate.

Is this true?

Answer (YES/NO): YES